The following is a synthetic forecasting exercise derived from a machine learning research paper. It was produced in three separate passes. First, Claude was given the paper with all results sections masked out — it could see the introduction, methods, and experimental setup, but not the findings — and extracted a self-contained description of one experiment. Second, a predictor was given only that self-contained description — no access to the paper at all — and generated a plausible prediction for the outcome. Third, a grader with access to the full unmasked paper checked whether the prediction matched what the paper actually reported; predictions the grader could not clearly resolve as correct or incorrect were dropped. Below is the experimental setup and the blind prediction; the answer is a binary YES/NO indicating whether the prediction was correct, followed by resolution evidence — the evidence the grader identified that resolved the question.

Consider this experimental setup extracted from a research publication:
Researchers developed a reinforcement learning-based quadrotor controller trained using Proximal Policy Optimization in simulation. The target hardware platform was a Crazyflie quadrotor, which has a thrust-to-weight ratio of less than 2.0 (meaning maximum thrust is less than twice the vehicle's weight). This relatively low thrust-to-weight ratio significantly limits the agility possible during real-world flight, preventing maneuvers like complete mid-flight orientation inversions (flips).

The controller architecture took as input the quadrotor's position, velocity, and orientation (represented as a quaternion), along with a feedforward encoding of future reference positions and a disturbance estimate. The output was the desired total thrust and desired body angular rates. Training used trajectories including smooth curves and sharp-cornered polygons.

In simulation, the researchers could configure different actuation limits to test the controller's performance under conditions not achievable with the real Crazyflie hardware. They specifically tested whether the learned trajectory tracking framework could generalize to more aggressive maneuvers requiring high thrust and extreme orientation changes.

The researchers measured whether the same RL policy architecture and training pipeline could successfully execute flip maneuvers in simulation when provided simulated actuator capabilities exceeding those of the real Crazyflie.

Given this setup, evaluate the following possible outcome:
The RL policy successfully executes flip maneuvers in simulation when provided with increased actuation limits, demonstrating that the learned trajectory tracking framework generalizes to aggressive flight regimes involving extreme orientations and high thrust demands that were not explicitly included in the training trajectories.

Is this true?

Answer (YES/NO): YES